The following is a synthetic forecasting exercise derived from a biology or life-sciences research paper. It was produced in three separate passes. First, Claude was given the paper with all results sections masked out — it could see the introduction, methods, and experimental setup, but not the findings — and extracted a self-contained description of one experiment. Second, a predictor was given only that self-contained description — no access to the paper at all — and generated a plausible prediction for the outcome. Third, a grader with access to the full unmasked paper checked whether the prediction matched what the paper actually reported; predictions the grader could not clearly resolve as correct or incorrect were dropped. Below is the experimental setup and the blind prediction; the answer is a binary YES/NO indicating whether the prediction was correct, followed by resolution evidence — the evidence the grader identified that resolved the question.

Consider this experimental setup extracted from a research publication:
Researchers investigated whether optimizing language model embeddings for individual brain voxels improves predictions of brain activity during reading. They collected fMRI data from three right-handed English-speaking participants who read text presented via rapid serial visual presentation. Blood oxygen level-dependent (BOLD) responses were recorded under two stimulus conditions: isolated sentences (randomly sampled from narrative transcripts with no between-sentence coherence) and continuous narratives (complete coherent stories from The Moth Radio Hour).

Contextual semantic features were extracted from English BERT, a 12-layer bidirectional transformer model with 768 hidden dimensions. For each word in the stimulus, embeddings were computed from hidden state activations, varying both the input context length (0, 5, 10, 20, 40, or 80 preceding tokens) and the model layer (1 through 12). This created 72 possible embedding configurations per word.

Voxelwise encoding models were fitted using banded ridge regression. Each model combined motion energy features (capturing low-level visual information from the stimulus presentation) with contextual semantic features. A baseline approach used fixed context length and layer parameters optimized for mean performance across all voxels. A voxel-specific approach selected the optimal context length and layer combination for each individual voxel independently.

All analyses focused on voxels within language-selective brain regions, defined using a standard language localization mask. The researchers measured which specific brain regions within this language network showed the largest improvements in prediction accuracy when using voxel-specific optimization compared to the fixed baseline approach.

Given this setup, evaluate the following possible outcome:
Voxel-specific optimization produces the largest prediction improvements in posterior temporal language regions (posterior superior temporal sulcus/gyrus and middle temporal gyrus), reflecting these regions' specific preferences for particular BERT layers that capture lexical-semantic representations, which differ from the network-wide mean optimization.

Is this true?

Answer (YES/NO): NO